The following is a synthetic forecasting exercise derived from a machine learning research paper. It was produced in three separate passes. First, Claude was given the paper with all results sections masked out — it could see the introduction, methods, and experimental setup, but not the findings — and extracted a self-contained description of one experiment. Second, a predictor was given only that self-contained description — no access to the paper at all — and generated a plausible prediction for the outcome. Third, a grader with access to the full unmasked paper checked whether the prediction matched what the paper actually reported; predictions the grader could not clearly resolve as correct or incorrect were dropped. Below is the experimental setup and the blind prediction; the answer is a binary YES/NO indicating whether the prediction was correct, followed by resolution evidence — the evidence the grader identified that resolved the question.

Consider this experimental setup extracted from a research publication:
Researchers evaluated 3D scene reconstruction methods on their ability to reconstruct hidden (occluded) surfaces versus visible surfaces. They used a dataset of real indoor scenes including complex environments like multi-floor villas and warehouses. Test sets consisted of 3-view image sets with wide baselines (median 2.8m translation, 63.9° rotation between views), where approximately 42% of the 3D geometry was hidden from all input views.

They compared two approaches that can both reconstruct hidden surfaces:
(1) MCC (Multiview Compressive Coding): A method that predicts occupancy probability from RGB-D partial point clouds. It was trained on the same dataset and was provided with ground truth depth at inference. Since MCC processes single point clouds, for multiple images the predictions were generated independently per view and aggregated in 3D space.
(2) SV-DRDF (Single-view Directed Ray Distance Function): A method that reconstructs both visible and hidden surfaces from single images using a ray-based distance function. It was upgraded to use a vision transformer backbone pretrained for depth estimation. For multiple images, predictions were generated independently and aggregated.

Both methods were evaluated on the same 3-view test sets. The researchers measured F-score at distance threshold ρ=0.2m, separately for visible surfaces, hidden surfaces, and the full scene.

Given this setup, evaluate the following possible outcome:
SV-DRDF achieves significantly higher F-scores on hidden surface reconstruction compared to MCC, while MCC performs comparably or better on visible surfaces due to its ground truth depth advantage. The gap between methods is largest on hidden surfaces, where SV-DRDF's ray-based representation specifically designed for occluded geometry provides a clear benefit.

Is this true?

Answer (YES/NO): NO